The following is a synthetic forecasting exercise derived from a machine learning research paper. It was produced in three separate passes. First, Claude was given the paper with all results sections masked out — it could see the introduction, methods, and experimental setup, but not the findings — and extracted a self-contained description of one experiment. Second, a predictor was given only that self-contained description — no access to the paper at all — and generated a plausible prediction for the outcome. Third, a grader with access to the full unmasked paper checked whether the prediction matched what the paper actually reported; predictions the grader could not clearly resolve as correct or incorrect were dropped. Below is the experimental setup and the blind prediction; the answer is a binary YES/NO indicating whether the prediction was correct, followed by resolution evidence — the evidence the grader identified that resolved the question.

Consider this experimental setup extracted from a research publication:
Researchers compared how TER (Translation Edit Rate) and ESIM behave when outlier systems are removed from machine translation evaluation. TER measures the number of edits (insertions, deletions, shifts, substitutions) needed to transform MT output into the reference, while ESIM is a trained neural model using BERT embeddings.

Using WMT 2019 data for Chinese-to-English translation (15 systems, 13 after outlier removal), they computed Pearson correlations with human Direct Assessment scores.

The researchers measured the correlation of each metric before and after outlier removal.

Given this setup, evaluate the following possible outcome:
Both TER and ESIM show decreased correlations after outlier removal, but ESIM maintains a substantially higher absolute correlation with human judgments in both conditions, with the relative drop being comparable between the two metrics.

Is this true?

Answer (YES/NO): NO